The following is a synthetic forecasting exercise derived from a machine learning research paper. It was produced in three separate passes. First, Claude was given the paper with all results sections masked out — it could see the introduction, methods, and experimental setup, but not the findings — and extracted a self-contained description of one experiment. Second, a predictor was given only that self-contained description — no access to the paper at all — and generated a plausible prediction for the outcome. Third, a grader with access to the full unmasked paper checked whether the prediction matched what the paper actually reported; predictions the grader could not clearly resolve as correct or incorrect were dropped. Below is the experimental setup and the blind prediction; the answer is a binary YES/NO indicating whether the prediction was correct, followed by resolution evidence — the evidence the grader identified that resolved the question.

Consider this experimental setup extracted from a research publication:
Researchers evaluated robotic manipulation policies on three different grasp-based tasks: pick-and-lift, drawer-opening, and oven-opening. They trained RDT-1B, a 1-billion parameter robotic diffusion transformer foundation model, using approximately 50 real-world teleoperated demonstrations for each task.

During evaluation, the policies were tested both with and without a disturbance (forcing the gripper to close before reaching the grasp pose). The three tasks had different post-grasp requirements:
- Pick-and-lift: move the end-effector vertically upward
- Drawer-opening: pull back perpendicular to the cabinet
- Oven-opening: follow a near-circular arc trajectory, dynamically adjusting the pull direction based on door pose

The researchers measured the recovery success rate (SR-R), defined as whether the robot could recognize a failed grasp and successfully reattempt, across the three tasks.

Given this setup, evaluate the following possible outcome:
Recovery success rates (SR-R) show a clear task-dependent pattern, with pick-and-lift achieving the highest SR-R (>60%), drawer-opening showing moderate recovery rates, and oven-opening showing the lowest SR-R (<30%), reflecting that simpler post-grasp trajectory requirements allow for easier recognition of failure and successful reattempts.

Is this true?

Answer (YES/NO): NO